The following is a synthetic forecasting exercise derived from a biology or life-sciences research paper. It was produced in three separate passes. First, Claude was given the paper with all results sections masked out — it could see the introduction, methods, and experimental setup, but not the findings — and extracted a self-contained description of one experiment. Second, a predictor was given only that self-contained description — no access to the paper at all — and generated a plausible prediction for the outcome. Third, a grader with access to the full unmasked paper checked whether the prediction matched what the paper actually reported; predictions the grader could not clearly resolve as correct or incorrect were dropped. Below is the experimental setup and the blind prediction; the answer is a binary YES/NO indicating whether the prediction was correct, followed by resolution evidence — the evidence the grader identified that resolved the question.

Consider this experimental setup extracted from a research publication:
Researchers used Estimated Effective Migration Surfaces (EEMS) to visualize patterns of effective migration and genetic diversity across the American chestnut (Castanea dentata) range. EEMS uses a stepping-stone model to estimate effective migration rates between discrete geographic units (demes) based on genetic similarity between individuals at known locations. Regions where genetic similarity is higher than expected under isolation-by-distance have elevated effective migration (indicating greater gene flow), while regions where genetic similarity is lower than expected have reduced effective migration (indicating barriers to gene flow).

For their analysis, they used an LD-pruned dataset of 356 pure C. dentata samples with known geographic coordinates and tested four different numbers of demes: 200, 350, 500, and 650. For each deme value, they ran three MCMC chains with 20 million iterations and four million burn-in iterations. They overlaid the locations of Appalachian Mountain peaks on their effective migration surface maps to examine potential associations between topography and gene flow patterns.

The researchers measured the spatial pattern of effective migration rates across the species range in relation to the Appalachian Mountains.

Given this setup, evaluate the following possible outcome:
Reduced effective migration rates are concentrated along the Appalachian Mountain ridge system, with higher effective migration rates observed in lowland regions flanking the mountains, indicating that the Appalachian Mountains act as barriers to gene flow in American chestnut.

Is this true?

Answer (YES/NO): YES